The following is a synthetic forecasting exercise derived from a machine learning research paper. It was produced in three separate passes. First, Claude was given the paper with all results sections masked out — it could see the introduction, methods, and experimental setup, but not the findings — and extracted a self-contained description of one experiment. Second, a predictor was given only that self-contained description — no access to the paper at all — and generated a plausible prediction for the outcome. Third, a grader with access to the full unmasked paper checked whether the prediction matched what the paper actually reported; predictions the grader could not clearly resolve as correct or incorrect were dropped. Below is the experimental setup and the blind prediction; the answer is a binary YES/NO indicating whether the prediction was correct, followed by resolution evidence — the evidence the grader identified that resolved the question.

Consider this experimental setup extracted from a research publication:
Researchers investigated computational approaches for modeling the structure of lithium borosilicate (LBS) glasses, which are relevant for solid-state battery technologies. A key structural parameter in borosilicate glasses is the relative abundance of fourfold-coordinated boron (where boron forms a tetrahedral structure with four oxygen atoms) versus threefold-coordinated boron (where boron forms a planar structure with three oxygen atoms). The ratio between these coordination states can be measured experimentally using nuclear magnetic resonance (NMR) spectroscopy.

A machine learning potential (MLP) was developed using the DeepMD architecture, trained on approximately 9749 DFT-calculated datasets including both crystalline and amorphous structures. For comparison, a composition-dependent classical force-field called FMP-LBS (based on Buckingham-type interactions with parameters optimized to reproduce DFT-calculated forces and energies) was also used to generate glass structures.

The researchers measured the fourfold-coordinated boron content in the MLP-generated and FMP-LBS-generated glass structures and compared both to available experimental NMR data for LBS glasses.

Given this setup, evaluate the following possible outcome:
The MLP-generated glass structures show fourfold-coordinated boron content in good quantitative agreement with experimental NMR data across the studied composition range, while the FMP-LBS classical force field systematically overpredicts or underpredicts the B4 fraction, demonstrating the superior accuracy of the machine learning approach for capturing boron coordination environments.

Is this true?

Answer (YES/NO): NO